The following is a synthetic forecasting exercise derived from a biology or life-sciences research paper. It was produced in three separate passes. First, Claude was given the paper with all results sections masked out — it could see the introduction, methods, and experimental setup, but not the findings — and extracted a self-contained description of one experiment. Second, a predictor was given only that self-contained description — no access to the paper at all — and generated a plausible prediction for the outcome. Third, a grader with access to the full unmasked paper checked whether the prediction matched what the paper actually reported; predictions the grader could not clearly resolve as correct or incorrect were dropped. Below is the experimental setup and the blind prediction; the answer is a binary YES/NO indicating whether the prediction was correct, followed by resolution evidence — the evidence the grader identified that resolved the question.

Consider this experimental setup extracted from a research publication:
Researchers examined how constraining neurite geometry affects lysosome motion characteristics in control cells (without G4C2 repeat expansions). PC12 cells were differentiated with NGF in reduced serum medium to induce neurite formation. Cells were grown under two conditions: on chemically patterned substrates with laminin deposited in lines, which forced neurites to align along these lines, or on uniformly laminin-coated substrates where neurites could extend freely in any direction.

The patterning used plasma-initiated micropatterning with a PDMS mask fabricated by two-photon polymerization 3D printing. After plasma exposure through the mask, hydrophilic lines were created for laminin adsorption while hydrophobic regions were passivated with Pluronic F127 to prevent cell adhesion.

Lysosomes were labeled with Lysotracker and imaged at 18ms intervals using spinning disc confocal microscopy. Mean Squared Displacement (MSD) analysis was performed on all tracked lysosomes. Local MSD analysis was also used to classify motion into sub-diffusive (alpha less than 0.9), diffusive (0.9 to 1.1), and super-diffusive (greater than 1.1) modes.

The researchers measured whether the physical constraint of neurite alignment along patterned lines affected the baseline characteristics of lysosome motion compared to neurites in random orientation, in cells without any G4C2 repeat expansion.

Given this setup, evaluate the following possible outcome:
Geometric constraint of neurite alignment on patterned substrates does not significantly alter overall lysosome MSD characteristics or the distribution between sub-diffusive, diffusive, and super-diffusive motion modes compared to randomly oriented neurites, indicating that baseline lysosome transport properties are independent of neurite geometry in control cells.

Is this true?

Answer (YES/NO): NO